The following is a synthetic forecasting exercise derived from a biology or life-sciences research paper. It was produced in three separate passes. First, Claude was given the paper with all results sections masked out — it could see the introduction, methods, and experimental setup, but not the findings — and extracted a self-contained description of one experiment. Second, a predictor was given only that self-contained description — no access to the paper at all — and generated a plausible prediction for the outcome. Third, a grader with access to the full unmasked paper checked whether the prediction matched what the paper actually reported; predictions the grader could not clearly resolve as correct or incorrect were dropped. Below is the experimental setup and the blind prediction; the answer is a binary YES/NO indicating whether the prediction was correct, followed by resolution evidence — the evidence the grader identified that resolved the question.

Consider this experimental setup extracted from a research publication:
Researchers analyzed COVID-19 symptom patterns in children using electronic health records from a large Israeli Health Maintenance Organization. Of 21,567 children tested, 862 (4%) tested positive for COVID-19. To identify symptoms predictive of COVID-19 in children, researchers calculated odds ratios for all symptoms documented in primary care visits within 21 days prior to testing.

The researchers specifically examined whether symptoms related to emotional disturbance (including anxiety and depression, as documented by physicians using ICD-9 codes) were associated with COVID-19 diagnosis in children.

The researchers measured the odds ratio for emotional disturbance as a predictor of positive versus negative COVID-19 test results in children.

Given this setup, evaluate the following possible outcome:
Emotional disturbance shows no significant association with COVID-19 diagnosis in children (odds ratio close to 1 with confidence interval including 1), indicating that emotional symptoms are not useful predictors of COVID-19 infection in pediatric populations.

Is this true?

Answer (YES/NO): NO